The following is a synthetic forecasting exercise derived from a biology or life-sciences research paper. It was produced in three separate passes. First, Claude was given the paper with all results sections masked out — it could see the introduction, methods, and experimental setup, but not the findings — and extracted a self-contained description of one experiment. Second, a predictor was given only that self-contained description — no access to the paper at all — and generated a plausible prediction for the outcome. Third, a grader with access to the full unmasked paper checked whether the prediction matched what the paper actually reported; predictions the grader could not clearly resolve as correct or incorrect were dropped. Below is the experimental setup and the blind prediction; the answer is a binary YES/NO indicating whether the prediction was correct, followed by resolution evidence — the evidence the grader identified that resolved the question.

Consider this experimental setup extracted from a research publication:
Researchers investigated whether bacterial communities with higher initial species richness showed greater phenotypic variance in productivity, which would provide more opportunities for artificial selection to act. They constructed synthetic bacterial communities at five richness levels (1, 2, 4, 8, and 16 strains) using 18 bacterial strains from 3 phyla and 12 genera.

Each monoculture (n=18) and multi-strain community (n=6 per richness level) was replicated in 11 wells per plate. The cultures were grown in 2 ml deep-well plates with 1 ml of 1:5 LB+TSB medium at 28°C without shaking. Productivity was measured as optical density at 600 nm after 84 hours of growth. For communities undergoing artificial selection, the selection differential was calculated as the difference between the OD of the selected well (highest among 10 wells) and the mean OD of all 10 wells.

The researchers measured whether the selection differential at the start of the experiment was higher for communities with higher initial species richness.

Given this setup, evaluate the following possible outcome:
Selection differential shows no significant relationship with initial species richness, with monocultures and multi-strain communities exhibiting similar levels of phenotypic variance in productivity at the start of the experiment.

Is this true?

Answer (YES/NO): NO